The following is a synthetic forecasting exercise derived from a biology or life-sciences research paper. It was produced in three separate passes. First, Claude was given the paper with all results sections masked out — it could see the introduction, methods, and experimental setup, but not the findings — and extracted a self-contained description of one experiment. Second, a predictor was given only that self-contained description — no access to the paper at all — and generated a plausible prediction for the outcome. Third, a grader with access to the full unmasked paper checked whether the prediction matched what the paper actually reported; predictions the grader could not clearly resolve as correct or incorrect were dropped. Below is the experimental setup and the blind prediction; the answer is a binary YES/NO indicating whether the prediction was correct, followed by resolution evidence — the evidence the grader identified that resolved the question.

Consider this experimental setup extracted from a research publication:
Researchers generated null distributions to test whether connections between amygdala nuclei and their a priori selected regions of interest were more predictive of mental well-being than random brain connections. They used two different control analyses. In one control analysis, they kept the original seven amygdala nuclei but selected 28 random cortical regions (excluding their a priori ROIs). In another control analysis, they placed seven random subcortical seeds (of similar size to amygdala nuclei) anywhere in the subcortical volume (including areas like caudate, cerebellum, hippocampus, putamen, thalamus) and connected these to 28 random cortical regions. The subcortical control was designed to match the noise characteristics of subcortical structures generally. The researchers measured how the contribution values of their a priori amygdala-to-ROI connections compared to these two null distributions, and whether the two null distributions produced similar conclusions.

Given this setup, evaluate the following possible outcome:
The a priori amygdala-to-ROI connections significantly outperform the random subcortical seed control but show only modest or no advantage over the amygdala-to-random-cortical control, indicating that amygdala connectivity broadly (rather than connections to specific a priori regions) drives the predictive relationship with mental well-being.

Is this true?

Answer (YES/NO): NO